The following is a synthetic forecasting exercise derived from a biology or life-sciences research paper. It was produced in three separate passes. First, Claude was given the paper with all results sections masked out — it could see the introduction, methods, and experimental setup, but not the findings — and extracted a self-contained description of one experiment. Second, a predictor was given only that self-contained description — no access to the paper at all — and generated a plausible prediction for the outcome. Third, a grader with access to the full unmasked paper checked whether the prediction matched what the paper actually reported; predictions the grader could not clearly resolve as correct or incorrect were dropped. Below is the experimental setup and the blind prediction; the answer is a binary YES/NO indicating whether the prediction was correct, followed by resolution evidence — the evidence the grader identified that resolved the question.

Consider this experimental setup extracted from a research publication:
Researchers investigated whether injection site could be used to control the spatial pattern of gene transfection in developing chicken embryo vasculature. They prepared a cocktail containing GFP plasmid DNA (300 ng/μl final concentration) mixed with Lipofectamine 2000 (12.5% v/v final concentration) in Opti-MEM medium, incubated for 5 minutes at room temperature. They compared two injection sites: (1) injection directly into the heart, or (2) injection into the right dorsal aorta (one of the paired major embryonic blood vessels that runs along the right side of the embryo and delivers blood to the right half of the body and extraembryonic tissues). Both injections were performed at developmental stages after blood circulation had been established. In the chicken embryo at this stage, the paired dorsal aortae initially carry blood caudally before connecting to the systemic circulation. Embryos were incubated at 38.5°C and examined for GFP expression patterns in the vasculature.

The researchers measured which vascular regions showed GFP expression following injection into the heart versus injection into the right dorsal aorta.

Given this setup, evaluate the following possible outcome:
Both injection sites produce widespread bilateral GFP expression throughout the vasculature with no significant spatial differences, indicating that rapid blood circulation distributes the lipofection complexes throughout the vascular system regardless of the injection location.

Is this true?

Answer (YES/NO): NO